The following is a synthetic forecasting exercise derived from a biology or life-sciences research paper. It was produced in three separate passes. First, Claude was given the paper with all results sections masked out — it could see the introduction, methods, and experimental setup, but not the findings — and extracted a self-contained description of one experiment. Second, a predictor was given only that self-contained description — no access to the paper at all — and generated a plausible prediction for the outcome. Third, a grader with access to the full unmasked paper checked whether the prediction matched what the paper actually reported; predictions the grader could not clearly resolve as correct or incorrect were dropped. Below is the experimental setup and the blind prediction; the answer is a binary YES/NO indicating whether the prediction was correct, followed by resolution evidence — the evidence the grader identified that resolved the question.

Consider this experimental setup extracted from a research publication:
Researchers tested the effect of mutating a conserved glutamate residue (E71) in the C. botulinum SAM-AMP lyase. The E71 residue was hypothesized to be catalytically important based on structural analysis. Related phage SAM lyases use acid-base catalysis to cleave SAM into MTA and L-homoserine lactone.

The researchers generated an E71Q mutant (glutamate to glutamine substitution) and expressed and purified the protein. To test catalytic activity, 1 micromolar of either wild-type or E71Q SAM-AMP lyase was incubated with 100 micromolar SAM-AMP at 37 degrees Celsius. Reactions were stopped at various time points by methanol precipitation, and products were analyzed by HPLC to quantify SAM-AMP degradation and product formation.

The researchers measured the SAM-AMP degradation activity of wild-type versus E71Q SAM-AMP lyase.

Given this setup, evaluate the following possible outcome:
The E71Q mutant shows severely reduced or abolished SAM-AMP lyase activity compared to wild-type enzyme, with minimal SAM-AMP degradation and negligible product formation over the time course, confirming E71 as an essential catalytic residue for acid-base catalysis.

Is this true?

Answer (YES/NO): NO